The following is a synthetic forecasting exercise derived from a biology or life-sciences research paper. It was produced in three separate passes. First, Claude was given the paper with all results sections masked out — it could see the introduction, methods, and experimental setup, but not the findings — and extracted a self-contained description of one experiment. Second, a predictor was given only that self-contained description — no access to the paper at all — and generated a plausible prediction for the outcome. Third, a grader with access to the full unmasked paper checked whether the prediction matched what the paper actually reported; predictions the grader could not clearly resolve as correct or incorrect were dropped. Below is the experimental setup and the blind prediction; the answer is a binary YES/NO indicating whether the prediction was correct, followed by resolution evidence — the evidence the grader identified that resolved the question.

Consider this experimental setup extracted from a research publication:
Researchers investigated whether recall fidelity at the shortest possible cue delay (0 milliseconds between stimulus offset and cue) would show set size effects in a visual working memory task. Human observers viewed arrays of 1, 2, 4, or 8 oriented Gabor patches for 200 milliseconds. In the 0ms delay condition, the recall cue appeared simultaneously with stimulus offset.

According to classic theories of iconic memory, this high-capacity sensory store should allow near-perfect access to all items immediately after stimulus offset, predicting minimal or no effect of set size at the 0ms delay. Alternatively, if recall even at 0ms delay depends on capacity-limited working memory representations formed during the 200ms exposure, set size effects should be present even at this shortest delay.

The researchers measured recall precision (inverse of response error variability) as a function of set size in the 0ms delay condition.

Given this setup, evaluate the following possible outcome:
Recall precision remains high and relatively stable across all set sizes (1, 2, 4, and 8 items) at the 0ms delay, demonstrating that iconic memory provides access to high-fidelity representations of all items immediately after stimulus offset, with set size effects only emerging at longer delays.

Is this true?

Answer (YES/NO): NO